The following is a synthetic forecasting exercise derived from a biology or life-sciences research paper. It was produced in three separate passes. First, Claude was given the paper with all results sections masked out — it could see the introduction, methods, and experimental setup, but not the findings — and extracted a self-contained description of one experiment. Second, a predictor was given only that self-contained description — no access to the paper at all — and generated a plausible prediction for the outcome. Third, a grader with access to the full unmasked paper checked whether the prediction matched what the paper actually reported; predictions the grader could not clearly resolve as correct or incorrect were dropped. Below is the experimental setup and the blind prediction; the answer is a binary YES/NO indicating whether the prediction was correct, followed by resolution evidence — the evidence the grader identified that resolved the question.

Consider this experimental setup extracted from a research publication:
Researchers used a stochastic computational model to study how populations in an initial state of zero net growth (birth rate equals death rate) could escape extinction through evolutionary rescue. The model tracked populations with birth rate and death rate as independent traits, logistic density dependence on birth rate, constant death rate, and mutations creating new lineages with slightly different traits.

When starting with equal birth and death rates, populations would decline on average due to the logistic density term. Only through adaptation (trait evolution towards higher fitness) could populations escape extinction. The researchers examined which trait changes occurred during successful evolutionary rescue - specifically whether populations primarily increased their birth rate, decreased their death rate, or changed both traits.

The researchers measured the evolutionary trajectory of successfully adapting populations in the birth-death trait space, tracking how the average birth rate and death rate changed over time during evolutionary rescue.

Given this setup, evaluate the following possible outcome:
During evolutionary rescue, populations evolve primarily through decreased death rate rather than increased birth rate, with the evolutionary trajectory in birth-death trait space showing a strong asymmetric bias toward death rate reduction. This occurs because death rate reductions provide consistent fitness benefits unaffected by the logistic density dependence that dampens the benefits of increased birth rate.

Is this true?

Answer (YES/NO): NO